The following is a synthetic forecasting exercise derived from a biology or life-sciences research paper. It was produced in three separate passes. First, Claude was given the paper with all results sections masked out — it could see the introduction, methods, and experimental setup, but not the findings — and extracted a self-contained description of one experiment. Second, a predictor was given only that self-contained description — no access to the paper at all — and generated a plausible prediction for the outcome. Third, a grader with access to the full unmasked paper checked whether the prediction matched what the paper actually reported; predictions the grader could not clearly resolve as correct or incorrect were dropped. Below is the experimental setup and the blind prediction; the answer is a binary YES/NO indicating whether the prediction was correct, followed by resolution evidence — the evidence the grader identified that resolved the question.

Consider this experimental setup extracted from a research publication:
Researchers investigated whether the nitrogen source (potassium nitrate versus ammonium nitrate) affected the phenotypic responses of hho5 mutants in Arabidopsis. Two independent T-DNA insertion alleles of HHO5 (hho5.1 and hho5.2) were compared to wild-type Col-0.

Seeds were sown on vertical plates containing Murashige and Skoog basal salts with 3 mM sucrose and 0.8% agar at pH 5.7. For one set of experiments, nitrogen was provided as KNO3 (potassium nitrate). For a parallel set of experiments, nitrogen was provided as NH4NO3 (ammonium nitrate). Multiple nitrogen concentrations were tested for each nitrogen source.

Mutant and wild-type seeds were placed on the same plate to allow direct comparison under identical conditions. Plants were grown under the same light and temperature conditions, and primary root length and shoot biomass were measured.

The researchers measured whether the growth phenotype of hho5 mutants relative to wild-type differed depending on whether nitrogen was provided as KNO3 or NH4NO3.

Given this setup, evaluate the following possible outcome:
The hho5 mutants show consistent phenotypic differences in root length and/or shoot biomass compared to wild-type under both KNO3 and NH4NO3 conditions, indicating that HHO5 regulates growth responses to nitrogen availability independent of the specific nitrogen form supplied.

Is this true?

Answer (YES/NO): YES